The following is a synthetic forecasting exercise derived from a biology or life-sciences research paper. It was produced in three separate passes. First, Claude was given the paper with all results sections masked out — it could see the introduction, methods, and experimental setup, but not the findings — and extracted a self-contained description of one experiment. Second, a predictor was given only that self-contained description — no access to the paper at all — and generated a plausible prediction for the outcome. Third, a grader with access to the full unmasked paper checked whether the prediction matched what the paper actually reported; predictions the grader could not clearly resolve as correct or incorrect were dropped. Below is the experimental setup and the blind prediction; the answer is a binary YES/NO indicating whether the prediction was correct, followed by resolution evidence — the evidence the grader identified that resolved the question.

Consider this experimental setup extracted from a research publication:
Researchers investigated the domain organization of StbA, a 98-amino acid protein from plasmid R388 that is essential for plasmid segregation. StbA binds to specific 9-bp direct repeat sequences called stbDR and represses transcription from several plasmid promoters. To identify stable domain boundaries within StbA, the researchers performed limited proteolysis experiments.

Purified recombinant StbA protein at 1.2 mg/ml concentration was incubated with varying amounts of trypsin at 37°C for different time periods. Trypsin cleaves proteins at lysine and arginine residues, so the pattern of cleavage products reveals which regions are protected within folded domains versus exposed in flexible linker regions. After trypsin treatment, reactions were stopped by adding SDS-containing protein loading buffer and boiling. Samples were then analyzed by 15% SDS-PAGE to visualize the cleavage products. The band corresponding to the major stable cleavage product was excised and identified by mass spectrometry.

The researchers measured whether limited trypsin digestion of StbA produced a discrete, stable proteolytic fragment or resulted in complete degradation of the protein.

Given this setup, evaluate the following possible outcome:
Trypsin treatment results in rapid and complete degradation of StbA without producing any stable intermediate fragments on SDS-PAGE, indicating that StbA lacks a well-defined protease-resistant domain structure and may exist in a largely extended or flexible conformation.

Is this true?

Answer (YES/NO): NO